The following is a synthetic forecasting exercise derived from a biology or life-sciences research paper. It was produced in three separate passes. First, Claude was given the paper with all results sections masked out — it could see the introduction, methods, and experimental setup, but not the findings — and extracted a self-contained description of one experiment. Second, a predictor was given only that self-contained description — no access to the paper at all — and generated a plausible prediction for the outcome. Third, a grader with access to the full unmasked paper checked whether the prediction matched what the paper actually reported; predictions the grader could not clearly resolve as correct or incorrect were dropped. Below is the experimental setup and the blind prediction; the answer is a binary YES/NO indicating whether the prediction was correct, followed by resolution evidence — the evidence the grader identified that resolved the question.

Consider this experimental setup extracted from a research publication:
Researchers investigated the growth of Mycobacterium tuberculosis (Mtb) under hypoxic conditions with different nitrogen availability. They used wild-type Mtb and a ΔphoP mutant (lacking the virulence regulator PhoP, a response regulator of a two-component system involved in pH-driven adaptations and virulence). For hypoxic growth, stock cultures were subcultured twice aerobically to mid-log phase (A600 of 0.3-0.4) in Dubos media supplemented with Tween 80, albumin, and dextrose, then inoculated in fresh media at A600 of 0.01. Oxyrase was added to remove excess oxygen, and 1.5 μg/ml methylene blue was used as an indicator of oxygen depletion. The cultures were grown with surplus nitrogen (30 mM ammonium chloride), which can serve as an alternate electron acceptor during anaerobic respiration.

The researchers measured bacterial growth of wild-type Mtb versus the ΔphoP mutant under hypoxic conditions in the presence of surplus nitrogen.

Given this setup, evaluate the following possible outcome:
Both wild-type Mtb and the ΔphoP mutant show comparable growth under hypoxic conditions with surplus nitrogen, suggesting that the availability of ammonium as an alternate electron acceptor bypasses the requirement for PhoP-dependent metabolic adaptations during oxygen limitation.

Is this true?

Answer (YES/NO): NO